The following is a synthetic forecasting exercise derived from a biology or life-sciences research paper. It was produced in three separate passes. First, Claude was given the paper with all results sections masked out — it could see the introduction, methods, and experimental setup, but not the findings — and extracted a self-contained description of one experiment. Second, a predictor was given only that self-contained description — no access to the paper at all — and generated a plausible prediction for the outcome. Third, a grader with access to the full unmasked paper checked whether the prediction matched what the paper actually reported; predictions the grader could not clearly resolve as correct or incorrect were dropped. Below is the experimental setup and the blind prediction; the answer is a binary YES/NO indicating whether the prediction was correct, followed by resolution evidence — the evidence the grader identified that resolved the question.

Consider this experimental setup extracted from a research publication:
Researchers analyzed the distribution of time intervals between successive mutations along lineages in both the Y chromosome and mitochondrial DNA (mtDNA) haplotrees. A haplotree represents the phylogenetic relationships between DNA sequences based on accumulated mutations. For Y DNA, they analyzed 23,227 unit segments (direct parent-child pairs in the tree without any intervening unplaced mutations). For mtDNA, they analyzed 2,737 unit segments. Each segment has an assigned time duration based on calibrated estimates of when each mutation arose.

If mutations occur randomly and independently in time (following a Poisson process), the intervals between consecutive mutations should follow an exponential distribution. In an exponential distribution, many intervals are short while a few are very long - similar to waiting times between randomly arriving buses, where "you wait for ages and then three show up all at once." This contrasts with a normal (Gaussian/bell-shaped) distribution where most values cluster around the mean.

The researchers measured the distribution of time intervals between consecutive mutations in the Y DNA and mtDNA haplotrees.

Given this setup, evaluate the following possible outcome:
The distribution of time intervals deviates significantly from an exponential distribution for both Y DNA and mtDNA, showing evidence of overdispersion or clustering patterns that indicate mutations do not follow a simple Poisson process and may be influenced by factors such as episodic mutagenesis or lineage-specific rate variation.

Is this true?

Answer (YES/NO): NO